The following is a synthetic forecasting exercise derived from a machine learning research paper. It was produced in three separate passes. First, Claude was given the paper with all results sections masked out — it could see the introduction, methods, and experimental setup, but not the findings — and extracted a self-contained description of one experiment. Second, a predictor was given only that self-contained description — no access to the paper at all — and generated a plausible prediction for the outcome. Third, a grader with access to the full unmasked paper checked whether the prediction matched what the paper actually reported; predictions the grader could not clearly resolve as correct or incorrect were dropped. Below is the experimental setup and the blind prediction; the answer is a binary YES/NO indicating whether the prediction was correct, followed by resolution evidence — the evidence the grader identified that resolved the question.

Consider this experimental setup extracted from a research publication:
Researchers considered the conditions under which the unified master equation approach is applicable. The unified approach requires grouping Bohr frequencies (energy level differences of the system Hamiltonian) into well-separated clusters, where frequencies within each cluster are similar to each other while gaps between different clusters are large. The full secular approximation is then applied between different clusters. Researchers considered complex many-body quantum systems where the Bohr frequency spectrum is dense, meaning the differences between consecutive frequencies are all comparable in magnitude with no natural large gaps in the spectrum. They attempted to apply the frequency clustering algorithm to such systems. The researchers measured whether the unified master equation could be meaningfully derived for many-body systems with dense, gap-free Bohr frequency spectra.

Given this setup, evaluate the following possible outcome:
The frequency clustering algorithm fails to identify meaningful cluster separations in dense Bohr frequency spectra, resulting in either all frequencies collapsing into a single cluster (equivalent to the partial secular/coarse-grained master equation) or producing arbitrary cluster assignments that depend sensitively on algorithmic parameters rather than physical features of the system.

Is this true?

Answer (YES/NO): NO